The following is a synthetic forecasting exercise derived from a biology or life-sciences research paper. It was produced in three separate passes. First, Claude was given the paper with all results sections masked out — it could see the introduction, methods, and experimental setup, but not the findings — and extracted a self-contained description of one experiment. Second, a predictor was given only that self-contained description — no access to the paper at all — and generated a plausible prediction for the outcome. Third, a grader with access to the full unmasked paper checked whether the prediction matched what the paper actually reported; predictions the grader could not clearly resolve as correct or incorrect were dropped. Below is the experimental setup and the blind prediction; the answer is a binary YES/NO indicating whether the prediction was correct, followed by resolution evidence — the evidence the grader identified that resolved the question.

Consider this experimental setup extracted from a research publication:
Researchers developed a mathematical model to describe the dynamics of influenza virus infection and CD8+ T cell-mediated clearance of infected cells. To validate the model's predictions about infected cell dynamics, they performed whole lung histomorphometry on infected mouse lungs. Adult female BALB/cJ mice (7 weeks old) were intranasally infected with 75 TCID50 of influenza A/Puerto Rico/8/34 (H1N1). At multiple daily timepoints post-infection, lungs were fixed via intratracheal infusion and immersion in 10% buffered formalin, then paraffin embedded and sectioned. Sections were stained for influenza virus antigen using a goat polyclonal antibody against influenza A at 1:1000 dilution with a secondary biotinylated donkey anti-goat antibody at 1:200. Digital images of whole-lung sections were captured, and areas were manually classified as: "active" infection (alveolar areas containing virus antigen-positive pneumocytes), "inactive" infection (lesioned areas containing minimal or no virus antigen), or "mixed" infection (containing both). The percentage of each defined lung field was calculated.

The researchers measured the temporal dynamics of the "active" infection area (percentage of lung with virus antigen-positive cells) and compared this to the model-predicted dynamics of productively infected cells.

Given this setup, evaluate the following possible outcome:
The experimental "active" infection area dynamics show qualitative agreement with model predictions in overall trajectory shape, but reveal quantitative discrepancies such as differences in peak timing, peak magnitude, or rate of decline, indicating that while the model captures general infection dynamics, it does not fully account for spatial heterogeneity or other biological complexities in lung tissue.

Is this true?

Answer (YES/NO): NO